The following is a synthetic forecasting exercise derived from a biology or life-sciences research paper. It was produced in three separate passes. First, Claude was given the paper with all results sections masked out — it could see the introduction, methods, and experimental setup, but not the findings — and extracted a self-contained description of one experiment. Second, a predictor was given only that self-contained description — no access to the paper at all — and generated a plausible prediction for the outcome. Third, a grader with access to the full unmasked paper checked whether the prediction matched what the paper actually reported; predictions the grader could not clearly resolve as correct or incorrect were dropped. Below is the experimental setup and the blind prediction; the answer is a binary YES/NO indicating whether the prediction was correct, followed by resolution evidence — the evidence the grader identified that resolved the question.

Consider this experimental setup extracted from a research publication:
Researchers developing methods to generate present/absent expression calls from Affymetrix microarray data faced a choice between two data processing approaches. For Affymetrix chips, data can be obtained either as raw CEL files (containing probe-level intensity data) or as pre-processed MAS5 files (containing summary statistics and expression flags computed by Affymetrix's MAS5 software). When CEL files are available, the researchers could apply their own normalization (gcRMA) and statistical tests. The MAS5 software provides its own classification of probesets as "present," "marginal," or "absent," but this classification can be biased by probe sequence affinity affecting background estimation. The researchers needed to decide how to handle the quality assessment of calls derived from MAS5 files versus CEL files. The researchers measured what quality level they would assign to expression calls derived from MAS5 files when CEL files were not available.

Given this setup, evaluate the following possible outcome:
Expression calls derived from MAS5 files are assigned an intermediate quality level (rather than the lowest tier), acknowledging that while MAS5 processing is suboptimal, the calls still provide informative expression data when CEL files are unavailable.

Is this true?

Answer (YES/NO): NO